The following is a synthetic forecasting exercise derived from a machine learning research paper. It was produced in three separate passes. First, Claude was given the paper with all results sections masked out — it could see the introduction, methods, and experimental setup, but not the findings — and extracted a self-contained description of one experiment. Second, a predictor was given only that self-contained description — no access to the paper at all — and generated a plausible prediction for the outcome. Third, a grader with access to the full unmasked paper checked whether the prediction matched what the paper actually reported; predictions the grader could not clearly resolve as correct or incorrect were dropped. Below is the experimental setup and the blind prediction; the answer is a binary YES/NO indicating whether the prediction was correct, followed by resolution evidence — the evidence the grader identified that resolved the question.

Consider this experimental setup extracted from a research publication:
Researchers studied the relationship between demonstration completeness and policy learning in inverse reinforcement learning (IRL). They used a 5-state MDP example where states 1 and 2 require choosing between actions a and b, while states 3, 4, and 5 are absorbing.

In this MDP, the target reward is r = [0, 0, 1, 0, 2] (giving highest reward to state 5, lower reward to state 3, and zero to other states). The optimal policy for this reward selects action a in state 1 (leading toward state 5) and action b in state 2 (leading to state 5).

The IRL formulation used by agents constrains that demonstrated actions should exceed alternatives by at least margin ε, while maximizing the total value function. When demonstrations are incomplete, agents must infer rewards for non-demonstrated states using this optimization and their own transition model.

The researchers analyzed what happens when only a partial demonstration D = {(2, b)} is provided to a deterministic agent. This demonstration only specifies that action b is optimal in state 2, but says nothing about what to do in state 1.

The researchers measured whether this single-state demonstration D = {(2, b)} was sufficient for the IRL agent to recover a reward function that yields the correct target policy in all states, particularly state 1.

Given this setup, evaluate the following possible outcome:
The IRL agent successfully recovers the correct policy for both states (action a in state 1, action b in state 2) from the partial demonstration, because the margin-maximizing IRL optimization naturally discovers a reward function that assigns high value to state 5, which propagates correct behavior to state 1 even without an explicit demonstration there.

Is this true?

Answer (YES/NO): NO